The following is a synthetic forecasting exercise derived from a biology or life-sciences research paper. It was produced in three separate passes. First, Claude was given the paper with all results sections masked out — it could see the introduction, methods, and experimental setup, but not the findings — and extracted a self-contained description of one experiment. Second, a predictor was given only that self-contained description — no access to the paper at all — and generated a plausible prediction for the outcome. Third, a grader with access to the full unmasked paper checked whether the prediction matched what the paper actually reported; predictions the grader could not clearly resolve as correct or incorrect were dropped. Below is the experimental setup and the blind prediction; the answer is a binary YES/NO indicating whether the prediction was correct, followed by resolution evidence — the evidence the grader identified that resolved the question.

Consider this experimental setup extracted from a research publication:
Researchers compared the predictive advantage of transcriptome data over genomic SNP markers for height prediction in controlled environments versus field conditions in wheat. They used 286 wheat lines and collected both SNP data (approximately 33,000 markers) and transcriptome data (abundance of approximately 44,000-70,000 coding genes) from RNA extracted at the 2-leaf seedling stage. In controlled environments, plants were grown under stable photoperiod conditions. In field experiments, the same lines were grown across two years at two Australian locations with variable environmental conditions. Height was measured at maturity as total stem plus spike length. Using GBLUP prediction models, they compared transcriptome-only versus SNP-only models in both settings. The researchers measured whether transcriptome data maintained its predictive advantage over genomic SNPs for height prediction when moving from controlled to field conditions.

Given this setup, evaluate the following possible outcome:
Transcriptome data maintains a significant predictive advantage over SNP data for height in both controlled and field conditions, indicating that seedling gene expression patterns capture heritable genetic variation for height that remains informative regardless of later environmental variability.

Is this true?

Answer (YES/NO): NO